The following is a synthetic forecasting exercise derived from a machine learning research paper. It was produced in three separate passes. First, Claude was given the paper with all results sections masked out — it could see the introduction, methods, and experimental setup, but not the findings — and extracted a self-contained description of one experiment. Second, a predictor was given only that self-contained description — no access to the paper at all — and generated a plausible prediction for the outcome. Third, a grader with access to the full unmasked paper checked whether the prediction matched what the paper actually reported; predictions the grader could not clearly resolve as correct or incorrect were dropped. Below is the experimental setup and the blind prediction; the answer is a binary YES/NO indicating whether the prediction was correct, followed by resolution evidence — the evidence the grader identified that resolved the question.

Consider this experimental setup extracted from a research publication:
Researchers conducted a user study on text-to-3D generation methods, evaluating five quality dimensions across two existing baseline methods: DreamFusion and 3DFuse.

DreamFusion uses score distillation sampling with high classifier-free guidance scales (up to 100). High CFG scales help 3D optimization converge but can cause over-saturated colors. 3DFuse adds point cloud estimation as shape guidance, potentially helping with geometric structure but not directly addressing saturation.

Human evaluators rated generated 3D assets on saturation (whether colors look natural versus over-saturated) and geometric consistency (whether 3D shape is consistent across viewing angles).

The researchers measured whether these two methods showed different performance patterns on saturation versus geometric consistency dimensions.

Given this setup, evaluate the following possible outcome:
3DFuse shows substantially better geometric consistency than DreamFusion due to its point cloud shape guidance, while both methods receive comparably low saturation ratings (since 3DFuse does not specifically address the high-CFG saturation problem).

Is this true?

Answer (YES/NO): NO